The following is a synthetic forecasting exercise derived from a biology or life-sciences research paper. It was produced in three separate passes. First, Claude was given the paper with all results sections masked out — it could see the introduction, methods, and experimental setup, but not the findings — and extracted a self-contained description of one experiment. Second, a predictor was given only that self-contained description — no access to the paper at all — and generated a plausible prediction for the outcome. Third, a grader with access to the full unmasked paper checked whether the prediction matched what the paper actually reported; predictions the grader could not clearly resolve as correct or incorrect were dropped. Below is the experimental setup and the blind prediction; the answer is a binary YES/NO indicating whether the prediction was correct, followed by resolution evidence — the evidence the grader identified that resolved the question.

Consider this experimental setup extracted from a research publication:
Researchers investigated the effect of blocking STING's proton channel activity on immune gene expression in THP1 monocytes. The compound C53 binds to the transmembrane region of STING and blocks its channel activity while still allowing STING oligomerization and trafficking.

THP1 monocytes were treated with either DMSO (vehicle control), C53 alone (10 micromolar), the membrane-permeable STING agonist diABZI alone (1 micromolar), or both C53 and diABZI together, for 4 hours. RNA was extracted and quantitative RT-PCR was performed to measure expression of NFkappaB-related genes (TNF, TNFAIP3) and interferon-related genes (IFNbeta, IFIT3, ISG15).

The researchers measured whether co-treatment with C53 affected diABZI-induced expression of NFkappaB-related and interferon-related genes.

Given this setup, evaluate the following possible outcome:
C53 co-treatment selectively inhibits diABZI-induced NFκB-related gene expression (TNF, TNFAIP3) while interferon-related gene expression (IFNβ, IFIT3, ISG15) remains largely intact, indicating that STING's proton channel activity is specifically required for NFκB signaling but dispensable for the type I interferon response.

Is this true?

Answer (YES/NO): NO